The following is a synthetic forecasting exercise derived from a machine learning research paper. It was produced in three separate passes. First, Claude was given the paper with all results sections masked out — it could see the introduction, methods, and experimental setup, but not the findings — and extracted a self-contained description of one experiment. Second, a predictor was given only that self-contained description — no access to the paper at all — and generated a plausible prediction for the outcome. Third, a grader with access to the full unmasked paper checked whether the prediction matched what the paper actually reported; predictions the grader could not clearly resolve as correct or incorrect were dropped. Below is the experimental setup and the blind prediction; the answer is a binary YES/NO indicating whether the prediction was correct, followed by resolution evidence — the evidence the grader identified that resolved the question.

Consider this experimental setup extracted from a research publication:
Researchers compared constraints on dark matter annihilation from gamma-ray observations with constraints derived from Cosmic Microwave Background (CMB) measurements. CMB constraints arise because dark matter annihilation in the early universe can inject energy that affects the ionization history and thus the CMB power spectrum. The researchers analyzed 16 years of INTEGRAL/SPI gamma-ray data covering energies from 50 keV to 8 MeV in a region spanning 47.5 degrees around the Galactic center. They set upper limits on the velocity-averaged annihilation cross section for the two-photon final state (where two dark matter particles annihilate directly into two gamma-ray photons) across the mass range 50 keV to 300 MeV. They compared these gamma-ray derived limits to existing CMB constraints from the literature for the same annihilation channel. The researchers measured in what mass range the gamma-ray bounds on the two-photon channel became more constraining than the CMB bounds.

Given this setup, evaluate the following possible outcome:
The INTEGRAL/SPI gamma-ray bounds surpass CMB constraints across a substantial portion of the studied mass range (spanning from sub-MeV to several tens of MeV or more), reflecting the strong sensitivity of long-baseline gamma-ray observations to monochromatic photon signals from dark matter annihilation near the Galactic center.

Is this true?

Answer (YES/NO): NO